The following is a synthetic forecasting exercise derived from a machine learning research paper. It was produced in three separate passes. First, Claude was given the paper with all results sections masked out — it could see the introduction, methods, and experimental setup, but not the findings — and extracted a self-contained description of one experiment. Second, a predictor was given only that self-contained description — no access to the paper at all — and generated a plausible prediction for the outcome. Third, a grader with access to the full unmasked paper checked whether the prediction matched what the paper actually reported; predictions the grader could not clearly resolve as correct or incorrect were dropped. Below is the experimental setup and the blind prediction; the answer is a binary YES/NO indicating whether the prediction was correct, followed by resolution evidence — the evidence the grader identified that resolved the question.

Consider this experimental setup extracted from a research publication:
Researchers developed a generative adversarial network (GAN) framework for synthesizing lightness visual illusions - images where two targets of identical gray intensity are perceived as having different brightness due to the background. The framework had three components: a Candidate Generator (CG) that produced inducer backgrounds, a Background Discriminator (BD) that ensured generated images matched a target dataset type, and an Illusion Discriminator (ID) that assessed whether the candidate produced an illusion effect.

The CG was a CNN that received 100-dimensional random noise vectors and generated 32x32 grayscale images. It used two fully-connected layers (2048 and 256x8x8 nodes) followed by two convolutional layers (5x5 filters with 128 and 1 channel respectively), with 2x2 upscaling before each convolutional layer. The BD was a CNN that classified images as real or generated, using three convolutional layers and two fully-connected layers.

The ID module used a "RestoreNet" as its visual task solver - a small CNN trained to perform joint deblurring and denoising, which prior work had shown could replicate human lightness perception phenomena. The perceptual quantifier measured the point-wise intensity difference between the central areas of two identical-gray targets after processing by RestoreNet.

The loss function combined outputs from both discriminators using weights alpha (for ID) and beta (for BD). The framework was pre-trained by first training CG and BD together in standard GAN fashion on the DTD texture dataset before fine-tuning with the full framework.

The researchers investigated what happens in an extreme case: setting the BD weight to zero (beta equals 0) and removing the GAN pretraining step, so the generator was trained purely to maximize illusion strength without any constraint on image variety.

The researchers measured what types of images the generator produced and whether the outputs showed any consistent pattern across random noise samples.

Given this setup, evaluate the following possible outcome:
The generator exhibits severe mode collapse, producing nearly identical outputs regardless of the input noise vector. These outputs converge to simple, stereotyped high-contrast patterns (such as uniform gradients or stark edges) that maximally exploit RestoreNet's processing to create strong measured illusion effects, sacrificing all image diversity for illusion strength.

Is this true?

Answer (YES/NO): YES